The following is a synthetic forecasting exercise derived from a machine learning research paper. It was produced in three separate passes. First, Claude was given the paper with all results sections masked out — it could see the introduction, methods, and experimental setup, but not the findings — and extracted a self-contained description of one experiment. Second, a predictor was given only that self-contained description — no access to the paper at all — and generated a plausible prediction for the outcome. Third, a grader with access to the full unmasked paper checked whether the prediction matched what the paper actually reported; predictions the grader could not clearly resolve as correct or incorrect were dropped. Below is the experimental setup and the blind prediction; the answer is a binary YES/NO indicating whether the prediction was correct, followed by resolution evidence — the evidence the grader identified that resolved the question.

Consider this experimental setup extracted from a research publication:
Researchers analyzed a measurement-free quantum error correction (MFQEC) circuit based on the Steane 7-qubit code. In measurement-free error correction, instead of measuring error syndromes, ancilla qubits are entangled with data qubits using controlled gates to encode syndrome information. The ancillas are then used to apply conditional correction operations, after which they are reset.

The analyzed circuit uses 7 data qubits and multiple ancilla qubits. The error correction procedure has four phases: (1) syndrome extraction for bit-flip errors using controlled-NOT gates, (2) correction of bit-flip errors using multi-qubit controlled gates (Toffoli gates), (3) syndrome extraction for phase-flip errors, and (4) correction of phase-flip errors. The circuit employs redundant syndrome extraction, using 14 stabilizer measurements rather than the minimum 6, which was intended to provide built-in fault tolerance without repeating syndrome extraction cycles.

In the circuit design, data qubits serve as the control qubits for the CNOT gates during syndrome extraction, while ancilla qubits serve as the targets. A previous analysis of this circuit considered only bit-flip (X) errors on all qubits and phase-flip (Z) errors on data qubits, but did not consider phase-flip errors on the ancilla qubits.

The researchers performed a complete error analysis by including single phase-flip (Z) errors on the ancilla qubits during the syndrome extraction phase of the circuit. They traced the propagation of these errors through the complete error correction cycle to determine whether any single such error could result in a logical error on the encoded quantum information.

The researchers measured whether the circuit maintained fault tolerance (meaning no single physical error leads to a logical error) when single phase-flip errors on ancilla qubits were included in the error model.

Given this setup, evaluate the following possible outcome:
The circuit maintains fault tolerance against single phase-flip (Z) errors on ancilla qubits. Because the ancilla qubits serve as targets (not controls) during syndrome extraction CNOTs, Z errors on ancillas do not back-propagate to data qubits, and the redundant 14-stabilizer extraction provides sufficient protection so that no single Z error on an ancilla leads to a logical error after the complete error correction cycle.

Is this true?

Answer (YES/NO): NO